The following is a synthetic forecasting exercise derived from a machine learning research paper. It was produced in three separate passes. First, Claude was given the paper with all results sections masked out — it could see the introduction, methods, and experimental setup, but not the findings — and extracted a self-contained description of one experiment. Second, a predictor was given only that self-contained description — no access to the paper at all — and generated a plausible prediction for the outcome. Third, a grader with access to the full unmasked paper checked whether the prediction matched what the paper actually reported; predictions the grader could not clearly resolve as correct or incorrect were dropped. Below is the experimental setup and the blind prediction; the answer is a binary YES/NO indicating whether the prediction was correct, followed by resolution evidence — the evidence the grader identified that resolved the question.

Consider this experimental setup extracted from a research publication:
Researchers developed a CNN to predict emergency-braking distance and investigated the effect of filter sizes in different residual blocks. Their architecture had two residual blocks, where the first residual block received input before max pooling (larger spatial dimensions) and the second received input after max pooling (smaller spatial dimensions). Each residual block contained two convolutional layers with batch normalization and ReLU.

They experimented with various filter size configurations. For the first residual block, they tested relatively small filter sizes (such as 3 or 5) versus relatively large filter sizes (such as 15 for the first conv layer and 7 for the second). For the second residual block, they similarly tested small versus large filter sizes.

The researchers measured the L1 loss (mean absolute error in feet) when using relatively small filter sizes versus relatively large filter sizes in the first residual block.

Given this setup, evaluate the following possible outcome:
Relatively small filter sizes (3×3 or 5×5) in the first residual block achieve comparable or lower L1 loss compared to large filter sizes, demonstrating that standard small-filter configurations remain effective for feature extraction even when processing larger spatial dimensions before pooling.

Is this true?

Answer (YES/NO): NO